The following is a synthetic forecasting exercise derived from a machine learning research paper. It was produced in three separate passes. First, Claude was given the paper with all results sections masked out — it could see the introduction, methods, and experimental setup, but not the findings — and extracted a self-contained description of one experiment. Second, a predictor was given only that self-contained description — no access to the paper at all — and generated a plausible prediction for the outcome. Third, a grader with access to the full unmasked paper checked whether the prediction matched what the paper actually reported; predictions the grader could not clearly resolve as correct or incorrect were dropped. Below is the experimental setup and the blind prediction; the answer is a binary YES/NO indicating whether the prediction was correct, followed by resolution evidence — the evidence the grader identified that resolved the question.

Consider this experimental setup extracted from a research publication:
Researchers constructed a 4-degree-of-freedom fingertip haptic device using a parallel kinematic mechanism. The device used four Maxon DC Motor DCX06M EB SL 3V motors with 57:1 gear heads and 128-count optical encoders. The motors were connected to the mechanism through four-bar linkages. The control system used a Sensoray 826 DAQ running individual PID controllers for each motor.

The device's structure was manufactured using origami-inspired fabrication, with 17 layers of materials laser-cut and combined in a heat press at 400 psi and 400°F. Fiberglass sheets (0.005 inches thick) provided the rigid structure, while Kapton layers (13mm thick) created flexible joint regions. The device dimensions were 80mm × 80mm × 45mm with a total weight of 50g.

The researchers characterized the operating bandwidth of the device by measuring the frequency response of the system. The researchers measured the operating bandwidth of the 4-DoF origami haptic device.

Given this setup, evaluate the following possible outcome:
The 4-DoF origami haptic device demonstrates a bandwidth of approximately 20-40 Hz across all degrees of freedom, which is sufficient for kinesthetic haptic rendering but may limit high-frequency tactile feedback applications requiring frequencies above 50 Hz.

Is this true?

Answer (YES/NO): NO